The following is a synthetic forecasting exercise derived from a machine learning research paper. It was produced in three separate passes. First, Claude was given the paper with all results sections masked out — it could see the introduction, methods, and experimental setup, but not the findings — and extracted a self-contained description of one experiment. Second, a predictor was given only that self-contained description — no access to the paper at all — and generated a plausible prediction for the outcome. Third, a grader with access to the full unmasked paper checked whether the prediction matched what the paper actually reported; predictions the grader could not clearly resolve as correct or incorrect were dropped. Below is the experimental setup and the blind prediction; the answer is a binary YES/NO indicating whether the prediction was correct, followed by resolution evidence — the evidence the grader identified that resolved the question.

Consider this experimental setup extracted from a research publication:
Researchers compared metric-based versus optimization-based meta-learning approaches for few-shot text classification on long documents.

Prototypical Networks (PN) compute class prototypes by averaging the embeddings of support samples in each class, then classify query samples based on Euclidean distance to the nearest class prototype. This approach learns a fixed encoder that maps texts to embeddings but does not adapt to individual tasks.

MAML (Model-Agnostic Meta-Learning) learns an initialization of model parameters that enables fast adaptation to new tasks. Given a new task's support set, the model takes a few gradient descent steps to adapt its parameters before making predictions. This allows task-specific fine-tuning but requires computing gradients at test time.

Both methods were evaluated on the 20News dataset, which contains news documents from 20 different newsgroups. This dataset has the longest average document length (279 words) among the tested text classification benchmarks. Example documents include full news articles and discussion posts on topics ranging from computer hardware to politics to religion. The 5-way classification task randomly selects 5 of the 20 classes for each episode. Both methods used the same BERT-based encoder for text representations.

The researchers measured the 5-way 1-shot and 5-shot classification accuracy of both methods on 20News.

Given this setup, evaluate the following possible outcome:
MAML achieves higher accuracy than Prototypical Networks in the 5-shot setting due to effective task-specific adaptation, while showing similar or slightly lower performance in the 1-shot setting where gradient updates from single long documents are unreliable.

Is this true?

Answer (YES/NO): NO